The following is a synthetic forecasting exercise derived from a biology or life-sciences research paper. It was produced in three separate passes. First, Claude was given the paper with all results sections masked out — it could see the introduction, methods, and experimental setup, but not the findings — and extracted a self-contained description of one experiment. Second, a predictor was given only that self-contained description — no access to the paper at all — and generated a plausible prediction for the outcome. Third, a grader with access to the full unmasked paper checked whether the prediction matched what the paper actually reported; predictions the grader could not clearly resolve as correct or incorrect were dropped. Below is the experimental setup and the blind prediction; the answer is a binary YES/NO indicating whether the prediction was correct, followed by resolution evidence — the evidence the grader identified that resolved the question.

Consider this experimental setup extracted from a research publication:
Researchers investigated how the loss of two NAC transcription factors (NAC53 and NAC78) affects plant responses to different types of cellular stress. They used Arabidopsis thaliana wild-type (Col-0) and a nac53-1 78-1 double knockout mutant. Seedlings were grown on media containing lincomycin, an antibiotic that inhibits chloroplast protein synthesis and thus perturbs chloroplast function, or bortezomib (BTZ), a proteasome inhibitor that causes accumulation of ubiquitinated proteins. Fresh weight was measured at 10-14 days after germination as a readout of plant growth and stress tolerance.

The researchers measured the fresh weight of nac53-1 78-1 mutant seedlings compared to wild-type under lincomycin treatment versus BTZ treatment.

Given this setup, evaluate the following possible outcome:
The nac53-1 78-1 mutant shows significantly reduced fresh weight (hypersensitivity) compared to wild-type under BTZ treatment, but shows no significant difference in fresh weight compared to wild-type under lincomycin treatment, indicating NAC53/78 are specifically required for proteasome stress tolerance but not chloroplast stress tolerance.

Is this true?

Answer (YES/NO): NO